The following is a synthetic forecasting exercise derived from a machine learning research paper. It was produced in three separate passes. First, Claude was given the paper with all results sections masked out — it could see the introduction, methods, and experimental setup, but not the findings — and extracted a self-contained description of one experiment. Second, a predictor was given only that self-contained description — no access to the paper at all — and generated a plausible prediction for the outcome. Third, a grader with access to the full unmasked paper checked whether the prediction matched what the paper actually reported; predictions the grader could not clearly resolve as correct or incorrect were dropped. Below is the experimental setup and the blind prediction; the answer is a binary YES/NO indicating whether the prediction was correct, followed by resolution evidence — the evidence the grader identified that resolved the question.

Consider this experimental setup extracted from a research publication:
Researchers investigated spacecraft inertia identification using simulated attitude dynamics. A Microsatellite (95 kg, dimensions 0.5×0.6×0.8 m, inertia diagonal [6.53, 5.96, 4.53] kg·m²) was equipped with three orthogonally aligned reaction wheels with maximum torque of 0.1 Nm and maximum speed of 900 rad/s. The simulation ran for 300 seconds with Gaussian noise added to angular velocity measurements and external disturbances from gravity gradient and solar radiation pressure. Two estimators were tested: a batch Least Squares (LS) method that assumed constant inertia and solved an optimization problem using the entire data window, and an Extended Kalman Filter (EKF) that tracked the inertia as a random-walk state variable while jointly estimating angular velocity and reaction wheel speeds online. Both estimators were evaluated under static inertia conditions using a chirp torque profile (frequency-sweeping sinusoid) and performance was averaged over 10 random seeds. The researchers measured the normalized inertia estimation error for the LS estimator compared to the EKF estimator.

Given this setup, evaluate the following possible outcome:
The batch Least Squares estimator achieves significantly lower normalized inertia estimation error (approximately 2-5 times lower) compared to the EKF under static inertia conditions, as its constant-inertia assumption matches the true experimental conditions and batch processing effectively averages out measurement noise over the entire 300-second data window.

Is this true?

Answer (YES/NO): NO